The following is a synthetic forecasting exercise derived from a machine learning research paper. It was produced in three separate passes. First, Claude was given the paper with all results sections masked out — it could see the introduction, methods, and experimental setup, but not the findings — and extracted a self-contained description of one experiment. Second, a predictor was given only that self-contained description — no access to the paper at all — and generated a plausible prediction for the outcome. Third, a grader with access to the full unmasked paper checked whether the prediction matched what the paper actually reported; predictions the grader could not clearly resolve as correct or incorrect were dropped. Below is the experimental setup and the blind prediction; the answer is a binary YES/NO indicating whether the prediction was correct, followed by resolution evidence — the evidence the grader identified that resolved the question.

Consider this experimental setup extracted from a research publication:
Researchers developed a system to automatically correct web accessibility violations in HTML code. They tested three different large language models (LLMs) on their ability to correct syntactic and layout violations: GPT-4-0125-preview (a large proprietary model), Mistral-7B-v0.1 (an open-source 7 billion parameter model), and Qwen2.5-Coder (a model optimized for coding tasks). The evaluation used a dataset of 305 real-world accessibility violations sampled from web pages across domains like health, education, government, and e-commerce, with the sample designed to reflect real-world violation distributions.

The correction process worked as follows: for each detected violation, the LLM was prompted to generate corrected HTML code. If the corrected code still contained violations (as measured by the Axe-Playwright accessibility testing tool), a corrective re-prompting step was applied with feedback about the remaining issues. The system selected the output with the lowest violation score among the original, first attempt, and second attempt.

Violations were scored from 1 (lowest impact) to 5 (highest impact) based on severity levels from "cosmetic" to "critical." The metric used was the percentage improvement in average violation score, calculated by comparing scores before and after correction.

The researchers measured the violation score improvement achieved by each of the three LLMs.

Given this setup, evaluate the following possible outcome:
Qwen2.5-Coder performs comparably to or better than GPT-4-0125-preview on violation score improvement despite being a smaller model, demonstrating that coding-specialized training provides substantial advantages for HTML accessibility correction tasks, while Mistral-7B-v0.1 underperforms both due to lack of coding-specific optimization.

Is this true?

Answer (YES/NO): NO